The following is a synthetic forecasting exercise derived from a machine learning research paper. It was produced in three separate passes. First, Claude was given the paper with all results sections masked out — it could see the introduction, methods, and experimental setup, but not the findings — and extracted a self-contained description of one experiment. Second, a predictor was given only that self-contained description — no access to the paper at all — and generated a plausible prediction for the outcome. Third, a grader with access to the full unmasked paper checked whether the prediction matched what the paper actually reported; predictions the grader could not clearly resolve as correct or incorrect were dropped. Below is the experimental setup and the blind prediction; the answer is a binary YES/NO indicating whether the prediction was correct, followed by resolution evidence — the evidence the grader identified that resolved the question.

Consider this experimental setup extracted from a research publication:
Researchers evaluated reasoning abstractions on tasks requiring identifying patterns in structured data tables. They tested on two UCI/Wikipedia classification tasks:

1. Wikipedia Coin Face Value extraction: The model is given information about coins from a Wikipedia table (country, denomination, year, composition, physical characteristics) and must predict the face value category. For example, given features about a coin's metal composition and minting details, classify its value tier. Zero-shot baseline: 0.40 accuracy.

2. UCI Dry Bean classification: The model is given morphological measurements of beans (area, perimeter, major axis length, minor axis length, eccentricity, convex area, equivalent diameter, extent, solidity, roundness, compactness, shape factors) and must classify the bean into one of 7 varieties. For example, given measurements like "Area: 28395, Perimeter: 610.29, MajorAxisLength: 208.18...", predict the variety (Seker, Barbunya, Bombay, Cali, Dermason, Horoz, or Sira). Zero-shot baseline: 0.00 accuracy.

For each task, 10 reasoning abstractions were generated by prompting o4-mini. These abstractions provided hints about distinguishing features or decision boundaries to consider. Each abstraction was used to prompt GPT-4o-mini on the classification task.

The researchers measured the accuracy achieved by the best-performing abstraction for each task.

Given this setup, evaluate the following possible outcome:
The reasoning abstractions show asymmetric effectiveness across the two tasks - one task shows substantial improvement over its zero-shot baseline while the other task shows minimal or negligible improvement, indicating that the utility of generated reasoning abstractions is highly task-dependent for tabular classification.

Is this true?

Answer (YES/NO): NO